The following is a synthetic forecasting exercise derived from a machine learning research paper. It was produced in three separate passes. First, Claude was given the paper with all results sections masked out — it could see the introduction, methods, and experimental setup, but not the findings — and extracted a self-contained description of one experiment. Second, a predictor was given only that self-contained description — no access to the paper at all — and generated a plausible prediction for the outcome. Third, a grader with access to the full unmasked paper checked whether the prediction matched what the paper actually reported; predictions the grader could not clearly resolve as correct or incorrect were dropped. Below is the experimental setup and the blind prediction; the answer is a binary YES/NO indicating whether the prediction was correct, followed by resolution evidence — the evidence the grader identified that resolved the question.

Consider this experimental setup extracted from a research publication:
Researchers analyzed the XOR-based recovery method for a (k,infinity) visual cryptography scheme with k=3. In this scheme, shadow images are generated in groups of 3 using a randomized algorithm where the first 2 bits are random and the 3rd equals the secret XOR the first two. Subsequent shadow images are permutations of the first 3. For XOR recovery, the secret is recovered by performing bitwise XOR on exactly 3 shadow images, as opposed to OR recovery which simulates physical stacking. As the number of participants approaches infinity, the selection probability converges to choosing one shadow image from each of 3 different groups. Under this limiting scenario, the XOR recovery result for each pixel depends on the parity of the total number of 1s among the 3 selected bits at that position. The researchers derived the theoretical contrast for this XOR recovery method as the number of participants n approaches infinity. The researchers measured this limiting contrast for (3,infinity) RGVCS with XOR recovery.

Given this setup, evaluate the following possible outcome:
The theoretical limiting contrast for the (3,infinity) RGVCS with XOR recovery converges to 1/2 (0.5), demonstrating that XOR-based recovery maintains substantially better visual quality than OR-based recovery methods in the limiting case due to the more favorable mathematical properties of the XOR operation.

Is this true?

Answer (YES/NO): NO